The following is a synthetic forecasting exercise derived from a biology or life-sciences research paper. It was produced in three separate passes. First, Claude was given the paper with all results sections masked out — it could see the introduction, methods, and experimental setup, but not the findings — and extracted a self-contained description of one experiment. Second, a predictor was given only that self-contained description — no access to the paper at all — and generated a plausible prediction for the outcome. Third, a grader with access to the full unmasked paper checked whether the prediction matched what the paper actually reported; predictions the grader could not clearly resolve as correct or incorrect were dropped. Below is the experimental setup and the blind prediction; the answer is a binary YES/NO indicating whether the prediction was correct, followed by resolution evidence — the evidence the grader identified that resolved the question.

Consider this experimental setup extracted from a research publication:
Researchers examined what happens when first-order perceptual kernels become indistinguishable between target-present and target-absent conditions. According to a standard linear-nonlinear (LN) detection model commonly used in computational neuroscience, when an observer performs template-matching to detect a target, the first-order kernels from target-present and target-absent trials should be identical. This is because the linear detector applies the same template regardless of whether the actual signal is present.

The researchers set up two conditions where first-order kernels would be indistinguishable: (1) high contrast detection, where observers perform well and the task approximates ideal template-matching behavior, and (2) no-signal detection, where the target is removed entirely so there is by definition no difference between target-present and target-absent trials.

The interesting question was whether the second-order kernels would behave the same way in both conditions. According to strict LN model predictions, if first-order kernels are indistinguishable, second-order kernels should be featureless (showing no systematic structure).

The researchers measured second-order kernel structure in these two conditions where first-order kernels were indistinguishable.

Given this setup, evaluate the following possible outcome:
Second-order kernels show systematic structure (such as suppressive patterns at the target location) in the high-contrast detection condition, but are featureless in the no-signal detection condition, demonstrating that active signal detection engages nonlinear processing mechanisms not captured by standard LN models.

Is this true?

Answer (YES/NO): NO